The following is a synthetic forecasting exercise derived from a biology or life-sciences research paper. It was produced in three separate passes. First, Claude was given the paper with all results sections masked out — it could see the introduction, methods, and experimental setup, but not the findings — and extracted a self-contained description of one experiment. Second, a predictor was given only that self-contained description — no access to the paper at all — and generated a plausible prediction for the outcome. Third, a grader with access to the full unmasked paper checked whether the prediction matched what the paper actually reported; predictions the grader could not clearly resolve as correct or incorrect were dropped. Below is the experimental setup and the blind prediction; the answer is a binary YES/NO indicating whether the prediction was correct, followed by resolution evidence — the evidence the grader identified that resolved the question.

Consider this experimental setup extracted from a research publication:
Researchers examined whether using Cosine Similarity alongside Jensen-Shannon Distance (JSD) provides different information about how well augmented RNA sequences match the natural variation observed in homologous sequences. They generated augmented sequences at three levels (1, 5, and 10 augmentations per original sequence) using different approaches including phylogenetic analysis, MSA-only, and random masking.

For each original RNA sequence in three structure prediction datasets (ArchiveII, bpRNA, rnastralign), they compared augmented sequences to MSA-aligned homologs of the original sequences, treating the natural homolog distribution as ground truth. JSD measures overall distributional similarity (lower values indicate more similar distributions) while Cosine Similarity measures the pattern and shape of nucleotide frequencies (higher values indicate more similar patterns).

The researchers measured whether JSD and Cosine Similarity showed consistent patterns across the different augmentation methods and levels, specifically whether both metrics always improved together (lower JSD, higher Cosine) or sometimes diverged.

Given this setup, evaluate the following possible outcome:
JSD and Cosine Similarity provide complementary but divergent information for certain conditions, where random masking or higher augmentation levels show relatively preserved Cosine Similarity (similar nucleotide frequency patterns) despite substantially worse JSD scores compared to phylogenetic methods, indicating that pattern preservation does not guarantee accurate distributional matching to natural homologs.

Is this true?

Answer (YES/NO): NO